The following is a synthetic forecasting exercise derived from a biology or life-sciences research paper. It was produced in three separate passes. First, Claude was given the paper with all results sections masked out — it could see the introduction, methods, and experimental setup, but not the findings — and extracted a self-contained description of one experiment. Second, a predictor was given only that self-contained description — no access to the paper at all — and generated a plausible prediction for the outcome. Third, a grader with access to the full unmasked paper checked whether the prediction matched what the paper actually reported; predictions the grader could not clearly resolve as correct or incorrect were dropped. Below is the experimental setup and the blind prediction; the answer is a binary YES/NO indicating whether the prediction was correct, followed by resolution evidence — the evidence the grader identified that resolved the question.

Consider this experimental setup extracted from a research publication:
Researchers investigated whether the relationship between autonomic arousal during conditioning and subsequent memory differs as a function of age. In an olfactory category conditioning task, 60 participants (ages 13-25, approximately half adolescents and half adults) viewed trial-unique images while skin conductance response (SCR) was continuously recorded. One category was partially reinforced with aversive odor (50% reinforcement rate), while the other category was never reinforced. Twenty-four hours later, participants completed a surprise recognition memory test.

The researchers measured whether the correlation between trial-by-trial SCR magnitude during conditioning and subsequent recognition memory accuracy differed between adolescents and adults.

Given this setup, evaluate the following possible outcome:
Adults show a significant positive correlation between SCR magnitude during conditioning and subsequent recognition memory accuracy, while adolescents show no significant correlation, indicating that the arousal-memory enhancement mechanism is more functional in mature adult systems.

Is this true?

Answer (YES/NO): YES